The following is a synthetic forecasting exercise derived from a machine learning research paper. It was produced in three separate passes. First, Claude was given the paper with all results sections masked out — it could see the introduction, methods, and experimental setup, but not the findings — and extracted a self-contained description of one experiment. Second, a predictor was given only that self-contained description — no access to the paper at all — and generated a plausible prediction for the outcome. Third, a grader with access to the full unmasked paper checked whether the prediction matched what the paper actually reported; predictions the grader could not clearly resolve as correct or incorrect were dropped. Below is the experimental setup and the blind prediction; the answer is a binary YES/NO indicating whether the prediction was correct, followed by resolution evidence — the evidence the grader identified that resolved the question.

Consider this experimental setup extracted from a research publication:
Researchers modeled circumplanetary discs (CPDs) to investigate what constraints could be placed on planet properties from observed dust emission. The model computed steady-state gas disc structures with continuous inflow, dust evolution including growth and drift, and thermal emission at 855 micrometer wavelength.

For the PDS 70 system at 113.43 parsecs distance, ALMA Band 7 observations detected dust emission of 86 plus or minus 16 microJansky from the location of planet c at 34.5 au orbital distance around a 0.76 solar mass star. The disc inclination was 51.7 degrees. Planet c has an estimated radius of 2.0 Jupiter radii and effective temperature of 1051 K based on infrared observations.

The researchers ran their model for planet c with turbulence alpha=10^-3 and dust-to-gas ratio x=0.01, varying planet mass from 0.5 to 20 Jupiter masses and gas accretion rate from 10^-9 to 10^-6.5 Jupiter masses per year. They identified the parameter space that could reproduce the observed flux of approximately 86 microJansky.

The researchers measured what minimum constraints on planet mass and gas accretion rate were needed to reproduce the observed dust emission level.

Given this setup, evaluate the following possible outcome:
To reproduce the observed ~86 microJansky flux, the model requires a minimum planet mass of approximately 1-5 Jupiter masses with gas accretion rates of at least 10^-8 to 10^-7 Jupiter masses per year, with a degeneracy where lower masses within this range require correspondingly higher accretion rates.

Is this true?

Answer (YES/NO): NO